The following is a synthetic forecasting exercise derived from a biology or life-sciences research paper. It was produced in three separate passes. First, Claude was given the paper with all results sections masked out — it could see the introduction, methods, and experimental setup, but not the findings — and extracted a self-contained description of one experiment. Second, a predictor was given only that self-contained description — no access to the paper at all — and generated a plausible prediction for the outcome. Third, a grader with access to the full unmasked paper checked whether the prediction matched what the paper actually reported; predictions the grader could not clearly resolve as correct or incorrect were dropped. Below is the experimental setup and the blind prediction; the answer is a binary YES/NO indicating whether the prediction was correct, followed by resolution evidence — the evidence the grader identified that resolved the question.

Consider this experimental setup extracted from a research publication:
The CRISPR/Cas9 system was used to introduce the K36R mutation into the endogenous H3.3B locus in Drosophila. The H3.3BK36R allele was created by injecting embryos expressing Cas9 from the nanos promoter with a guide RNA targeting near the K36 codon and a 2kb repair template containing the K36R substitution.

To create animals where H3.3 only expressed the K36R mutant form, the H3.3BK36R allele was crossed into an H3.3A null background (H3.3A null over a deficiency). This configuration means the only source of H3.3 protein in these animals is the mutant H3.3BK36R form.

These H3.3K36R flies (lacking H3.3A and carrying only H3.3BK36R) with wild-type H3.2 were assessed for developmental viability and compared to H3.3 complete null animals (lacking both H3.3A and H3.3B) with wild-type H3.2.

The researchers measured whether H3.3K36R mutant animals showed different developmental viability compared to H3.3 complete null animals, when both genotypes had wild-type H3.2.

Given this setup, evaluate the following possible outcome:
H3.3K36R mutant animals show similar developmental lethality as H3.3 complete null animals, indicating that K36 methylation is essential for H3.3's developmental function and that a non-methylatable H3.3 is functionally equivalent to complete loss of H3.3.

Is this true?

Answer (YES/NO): NO